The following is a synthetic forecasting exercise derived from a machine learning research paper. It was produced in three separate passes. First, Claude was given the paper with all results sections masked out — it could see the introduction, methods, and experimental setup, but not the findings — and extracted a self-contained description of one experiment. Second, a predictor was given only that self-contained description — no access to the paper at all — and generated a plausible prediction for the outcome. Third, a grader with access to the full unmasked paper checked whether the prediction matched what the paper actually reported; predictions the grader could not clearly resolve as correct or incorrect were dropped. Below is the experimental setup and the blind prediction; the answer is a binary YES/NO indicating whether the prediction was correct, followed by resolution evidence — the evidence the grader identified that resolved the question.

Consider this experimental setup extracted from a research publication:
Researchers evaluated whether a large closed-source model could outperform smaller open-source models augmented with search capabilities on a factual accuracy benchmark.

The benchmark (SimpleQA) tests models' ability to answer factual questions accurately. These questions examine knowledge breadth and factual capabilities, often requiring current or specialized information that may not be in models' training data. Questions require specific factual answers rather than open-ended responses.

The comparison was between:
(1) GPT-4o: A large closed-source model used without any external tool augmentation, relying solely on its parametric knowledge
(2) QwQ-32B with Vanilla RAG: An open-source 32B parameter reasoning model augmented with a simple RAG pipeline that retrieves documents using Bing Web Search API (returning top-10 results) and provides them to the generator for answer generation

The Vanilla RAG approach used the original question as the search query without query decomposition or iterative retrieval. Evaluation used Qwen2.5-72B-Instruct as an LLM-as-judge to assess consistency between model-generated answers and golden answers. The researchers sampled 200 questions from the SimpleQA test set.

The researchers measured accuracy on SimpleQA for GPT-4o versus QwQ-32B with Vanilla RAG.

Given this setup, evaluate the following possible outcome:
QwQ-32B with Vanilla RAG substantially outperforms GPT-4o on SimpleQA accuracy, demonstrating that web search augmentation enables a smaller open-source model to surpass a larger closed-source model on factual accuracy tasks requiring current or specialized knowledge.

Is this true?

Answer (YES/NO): YES